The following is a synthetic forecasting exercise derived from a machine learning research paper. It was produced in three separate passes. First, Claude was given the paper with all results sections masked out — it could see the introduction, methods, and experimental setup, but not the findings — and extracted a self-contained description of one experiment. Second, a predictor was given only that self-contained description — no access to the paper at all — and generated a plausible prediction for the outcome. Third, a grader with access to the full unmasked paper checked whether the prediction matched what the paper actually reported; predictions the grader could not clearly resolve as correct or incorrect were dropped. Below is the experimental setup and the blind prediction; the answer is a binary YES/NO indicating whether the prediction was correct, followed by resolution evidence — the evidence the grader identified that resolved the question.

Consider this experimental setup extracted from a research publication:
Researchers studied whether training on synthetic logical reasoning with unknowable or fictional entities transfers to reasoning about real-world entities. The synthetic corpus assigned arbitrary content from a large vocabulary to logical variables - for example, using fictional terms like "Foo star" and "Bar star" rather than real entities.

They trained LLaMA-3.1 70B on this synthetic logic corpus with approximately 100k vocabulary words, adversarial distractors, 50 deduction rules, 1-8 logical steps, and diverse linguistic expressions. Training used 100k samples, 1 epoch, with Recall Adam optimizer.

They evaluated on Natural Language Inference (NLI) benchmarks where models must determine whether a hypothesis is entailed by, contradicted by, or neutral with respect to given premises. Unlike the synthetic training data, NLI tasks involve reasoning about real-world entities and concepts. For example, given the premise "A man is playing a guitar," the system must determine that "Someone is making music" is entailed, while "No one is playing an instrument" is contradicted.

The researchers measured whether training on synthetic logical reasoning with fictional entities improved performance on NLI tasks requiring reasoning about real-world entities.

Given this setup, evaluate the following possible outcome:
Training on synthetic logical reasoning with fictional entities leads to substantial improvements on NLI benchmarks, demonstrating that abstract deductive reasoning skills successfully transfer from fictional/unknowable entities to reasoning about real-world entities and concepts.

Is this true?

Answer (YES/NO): YES